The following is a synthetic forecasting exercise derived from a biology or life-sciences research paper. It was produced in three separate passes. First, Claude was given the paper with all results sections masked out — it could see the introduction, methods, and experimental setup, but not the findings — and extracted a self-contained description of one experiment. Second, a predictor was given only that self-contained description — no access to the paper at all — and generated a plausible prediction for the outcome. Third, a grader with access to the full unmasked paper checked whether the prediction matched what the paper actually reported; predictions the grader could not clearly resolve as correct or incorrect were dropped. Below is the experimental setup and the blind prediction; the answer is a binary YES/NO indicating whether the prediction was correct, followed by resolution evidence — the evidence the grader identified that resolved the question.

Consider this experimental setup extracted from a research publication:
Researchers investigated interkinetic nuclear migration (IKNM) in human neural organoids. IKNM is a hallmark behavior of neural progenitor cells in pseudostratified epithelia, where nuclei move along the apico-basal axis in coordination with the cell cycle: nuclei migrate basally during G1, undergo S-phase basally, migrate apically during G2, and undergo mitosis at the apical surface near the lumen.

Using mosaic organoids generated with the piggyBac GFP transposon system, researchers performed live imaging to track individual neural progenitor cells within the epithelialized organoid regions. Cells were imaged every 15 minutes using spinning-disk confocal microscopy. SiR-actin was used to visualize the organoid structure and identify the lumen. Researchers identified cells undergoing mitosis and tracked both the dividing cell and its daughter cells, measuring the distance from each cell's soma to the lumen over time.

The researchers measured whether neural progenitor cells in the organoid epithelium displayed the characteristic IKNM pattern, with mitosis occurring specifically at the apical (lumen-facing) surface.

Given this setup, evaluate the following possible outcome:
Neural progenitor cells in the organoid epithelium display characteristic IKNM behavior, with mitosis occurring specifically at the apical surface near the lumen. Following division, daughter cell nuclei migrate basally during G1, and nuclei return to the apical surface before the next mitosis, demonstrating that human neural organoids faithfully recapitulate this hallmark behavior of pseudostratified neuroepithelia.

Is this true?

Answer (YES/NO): YES